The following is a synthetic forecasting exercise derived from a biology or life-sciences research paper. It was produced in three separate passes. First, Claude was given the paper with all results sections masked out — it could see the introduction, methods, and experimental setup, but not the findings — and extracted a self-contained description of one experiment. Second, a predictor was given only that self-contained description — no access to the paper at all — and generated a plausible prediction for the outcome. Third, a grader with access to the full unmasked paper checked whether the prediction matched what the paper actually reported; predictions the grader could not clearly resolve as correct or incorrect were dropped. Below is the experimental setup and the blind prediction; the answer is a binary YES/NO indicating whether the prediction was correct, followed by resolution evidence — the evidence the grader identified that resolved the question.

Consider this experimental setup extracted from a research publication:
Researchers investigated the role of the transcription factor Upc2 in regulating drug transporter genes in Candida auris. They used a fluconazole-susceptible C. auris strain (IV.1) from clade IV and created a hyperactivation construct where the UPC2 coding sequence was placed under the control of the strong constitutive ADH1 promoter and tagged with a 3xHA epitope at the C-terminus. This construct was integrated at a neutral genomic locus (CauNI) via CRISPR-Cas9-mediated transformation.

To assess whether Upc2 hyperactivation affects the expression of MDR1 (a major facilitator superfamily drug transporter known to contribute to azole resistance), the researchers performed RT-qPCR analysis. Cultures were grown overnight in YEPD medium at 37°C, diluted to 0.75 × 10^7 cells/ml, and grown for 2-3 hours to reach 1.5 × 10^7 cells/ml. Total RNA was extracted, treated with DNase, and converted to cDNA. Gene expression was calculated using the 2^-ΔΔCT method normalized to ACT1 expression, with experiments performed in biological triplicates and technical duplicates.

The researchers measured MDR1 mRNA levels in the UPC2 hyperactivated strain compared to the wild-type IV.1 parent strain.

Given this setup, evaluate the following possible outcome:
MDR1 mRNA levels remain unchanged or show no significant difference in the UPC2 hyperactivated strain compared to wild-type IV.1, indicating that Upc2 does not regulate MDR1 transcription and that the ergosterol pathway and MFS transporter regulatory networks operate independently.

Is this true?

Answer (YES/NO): NO